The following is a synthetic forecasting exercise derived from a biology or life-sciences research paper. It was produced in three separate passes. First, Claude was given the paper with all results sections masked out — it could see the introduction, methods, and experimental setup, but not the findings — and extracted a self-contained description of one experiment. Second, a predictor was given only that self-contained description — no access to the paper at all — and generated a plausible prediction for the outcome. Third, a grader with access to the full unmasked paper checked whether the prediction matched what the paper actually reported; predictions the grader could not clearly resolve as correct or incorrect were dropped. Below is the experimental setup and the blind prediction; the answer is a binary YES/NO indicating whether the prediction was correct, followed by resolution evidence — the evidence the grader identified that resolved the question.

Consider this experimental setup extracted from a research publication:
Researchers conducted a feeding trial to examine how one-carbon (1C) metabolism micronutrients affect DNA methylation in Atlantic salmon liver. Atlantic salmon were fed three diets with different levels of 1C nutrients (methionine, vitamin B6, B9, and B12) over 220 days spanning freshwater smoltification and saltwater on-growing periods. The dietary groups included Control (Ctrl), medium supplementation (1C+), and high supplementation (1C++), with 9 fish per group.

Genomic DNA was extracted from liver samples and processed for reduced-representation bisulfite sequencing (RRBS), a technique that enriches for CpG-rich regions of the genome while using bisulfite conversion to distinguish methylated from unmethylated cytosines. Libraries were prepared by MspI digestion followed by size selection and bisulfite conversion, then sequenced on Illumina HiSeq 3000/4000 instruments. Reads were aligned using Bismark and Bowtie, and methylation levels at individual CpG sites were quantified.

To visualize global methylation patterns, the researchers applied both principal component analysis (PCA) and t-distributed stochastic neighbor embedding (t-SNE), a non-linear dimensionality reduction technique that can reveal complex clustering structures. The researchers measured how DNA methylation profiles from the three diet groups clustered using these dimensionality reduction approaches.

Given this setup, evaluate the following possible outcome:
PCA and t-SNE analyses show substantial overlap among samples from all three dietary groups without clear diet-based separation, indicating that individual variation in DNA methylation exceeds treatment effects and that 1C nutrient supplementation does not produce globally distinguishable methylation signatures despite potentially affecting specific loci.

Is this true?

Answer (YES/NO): YES